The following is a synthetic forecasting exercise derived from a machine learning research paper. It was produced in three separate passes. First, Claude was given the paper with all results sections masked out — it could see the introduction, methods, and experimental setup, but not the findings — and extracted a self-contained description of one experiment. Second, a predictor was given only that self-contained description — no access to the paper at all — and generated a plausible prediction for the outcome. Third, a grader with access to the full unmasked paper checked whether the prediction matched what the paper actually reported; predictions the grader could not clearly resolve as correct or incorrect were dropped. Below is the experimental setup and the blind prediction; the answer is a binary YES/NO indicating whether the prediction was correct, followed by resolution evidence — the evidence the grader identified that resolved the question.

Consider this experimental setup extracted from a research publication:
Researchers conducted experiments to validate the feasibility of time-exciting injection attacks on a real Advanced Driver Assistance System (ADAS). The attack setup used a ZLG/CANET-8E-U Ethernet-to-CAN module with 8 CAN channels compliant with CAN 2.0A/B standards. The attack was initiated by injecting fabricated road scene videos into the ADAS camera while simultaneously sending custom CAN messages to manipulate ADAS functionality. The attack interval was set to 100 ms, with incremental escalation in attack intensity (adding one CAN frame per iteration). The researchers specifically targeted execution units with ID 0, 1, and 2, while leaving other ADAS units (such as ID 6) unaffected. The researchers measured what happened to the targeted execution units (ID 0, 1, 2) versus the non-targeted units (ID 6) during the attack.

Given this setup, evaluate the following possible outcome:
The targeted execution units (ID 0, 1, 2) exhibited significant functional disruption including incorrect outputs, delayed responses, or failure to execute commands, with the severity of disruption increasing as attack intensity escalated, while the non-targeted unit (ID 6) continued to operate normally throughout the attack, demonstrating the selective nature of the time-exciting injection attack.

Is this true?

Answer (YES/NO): NO